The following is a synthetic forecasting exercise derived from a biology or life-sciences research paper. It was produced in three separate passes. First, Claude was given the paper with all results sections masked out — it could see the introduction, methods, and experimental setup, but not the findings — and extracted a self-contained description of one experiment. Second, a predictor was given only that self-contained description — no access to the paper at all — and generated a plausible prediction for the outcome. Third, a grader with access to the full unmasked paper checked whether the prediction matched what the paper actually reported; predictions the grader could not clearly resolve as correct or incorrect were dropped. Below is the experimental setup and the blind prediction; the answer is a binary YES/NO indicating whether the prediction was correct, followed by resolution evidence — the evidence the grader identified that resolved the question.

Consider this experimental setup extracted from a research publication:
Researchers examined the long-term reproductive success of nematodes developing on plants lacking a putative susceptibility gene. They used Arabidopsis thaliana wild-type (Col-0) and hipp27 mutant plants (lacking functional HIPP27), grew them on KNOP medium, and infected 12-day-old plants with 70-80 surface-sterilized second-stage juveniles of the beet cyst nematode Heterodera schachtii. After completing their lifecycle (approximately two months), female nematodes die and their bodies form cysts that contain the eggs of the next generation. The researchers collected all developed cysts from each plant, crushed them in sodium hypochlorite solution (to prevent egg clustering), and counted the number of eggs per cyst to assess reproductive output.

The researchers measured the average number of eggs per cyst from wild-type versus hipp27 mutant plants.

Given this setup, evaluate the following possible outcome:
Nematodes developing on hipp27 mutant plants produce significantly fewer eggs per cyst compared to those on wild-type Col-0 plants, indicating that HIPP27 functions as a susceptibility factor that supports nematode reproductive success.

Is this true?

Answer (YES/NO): YES